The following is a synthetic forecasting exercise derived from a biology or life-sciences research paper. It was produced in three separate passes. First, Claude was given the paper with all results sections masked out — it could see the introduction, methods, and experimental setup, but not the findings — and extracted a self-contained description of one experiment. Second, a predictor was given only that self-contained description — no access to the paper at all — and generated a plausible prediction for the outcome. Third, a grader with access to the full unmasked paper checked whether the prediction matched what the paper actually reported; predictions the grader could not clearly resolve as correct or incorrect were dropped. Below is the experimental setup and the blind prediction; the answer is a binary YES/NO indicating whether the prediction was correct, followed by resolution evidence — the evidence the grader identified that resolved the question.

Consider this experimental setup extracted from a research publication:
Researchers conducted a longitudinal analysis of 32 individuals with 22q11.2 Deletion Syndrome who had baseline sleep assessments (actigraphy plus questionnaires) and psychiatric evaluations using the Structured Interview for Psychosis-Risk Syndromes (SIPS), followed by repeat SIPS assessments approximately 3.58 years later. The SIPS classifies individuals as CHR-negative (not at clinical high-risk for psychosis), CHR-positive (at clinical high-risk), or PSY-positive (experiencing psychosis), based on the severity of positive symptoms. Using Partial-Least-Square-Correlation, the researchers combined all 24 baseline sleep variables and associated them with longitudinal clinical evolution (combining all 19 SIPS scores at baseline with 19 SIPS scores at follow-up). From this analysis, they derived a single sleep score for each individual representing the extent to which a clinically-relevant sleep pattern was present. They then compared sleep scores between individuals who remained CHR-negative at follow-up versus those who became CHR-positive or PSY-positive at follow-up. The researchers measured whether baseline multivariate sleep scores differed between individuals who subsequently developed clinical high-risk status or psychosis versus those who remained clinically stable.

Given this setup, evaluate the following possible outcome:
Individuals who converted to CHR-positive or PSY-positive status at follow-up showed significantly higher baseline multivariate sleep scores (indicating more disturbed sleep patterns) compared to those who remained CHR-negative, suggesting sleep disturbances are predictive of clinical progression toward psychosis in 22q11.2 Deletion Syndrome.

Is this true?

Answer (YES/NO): YES